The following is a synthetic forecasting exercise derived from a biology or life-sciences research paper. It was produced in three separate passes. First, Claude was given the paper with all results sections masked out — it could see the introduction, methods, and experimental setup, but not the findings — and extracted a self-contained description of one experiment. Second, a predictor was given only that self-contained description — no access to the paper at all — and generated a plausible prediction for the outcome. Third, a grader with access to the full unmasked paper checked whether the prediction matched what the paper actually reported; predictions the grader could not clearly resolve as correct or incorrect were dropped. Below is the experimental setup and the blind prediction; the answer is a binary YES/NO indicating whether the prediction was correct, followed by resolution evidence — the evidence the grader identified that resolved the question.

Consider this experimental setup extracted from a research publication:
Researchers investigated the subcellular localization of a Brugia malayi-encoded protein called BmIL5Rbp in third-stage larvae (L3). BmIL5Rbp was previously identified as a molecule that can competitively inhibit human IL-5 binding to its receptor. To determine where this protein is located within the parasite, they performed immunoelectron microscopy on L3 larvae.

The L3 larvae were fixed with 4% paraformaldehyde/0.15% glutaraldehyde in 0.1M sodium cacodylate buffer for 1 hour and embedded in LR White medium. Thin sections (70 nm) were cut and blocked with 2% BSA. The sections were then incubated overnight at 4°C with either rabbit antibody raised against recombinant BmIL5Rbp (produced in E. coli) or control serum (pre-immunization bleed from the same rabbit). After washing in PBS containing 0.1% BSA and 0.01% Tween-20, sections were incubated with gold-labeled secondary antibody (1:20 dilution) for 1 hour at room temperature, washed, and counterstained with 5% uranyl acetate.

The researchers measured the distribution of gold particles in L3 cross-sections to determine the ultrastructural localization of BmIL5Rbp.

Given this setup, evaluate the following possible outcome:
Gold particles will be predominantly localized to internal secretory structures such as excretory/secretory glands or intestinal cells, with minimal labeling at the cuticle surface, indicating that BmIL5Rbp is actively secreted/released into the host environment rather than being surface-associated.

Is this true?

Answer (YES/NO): NO